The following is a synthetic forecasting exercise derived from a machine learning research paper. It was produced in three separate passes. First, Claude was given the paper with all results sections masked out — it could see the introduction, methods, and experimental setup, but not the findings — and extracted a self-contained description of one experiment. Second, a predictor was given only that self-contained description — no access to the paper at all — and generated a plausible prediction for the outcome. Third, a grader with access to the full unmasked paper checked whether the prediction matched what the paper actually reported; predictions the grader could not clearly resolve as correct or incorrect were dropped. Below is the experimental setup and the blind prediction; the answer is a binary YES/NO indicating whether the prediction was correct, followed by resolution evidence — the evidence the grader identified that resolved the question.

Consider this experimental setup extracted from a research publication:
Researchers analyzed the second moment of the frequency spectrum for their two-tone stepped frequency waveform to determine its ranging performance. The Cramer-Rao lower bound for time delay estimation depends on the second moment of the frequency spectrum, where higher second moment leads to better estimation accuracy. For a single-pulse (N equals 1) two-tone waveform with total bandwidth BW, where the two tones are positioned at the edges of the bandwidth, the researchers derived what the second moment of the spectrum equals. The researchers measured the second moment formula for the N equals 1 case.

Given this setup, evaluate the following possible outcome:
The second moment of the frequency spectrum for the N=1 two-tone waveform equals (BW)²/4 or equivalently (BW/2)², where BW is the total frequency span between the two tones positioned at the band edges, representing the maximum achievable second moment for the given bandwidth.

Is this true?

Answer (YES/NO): NO